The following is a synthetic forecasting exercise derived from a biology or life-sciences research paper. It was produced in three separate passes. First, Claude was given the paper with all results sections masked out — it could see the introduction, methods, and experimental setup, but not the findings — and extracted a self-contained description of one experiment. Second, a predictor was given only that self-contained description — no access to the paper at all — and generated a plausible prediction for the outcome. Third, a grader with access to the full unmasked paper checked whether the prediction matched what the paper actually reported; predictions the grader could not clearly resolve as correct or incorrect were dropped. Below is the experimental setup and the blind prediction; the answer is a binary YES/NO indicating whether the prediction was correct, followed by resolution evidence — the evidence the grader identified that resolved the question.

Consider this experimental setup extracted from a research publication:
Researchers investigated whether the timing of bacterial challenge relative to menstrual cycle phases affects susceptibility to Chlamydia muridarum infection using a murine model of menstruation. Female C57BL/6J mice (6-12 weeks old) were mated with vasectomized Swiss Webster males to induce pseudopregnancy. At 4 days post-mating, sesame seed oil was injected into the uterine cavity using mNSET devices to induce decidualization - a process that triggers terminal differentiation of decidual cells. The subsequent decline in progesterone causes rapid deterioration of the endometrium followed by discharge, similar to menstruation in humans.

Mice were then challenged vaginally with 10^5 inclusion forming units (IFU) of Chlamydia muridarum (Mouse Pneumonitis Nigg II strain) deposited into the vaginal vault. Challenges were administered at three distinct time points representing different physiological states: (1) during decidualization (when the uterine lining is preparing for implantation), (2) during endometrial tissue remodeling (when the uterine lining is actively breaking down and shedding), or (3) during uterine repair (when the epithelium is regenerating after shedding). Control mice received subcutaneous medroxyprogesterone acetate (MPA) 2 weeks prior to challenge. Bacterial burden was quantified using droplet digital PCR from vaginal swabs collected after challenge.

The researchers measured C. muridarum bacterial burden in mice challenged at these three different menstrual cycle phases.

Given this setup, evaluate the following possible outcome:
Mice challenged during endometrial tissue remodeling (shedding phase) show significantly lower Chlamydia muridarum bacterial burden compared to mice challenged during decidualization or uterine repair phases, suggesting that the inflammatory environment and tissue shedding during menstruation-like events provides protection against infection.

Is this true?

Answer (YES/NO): NO